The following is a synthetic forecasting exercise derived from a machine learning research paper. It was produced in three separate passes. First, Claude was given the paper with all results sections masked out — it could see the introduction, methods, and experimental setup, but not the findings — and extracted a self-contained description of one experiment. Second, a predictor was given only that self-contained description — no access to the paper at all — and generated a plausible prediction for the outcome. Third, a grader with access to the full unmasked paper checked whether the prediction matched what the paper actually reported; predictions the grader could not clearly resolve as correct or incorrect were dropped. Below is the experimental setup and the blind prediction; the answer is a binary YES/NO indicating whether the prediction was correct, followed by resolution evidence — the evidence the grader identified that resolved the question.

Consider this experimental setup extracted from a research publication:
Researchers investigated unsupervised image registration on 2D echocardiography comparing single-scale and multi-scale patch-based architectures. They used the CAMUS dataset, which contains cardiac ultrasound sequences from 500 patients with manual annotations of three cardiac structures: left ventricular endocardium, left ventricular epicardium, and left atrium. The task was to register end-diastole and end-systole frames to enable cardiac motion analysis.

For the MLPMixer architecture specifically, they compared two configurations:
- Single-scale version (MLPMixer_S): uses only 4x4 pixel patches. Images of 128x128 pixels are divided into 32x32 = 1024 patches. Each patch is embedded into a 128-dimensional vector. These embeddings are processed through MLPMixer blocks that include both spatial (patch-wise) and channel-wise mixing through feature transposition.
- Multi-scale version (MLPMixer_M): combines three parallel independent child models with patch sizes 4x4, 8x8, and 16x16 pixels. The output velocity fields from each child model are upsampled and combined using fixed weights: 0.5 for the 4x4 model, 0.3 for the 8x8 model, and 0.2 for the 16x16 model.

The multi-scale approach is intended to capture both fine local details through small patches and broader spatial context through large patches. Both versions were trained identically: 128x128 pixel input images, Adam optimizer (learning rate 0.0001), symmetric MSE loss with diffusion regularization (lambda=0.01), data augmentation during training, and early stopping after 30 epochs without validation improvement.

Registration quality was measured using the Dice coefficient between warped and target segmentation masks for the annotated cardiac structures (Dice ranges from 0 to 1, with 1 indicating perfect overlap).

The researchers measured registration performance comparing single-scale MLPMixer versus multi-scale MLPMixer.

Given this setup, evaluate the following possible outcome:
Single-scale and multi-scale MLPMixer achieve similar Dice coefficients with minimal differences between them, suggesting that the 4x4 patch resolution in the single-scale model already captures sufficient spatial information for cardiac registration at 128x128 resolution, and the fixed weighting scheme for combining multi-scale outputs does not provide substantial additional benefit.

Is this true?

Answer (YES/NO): YES